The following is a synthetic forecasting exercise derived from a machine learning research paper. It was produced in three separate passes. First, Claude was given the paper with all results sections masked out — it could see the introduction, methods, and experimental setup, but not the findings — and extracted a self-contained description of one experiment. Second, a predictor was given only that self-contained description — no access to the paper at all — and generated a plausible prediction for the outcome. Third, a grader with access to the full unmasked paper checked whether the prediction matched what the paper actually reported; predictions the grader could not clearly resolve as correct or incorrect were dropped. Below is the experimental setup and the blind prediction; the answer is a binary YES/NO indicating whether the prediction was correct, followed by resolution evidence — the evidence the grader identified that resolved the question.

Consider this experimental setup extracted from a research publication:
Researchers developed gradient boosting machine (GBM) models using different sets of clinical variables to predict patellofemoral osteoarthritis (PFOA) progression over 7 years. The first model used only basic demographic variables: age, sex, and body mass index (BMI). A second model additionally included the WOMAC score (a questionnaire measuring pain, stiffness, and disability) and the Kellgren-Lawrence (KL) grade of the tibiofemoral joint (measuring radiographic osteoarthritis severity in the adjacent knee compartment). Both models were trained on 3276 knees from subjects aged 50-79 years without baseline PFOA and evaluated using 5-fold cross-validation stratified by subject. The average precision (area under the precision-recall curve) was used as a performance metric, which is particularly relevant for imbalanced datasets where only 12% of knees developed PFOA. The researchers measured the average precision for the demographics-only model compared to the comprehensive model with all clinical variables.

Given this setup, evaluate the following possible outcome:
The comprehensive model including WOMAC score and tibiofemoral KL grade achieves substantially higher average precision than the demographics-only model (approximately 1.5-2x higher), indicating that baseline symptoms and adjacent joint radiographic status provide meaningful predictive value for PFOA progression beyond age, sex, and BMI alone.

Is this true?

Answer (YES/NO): NO